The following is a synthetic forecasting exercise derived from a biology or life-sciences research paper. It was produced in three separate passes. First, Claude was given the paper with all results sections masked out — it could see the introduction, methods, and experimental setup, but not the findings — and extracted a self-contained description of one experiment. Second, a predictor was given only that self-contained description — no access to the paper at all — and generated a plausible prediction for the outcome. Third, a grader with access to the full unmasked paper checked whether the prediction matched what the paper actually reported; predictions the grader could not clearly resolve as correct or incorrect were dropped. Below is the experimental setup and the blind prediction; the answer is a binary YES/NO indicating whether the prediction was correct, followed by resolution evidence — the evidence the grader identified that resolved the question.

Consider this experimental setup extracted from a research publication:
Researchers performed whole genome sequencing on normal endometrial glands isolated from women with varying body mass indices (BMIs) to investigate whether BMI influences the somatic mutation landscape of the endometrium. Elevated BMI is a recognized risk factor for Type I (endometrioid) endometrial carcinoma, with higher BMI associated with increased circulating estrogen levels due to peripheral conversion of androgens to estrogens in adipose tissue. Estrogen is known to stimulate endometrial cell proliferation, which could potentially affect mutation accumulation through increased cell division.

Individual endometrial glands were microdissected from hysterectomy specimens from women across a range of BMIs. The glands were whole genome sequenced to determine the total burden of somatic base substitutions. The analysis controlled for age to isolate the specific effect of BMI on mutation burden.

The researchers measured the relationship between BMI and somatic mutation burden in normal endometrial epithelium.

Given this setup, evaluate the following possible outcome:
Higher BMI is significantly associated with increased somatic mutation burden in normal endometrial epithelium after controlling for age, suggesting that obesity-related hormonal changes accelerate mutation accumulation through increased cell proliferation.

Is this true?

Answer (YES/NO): YES